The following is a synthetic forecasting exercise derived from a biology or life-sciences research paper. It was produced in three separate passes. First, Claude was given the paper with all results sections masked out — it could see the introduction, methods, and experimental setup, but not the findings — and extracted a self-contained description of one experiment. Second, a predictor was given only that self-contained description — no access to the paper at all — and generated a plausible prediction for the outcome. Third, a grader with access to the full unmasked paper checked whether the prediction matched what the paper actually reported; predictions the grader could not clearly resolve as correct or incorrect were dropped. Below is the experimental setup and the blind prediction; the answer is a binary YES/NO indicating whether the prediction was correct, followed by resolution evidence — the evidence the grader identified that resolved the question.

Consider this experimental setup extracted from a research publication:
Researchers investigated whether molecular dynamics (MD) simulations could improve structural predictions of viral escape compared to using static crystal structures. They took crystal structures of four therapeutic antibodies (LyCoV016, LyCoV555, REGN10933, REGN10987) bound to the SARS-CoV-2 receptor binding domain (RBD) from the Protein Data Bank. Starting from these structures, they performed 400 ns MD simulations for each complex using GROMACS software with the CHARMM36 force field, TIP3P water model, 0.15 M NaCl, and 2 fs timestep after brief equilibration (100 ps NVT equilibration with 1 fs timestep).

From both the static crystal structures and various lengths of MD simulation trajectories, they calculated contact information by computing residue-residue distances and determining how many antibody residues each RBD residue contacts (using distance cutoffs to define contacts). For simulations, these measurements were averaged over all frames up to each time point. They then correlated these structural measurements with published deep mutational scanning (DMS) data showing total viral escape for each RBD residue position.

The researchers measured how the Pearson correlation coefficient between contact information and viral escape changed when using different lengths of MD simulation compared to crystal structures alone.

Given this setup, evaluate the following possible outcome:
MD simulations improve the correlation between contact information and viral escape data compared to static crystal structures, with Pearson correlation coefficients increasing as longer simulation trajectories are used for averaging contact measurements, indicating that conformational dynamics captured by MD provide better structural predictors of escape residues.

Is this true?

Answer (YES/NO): NO